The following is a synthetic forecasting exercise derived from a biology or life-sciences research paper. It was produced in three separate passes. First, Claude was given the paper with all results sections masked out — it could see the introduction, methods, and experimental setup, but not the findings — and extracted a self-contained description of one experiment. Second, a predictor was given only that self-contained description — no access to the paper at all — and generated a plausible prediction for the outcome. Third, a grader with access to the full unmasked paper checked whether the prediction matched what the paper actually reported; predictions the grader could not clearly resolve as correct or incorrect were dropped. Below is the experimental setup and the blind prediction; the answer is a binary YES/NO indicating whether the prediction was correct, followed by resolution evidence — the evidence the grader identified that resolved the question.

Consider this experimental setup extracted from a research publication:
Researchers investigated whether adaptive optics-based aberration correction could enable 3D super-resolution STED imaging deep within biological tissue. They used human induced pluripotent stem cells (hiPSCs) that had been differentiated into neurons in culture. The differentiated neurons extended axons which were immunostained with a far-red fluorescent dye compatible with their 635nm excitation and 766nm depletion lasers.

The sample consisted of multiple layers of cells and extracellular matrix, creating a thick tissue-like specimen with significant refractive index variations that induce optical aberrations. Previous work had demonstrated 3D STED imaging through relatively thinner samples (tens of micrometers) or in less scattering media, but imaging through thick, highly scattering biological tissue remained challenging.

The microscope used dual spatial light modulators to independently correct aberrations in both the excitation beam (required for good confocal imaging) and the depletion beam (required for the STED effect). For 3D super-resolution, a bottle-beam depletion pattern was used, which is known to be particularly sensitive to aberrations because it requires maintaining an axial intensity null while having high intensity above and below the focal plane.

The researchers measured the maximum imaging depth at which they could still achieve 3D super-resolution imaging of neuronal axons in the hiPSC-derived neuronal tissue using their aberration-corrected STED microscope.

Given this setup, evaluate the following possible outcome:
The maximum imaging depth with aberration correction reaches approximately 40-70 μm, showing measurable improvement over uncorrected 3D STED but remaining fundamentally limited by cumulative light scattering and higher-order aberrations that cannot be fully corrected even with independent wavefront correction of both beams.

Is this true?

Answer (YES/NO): NO